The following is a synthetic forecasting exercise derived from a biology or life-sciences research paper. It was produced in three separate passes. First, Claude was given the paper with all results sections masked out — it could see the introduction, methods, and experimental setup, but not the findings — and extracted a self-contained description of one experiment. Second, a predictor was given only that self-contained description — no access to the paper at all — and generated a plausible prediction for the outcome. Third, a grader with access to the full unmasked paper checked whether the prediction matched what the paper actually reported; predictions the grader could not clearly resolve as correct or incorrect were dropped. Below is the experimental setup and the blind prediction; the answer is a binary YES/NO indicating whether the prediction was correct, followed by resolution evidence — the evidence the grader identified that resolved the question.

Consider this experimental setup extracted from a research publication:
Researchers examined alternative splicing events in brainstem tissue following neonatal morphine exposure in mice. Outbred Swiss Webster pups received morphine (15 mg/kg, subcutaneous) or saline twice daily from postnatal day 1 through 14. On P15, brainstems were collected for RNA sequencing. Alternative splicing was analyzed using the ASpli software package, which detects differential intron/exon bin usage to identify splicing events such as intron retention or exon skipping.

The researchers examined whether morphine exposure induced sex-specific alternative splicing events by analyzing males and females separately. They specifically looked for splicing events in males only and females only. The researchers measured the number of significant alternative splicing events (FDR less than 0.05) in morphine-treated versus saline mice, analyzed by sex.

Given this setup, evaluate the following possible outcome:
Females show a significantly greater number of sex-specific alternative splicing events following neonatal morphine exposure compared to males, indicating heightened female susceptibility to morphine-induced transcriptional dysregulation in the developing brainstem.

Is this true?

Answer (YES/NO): NO